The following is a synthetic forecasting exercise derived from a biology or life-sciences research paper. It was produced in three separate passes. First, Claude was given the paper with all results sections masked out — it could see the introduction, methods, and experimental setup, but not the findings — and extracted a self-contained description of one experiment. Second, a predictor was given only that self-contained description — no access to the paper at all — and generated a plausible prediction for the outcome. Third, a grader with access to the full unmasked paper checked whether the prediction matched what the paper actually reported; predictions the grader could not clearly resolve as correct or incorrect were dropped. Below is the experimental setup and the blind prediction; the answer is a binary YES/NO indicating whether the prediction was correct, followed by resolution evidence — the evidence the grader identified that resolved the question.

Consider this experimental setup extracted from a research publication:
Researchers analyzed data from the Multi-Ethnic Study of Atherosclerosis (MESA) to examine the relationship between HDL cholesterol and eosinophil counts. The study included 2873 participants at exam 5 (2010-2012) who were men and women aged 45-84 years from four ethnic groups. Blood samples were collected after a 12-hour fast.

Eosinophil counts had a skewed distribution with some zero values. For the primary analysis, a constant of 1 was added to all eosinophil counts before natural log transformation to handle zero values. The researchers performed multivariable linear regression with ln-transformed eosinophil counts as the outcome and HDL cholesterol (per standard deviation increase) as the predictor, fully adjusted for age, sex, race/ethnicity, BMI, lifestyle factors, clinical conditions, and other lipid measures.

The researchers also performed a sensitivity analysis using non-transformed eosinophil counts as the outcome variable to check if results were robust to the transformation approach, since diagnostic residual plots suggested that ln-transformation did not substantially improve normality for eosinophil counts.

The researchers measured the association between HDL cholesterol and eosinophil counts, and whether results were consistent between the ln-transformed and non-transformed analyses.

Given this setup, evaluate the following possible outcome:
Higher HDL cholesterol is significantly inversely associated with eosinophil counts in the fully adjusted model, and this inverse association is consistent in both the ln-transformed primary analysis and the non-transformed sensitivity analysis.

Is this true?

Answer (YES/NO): NO